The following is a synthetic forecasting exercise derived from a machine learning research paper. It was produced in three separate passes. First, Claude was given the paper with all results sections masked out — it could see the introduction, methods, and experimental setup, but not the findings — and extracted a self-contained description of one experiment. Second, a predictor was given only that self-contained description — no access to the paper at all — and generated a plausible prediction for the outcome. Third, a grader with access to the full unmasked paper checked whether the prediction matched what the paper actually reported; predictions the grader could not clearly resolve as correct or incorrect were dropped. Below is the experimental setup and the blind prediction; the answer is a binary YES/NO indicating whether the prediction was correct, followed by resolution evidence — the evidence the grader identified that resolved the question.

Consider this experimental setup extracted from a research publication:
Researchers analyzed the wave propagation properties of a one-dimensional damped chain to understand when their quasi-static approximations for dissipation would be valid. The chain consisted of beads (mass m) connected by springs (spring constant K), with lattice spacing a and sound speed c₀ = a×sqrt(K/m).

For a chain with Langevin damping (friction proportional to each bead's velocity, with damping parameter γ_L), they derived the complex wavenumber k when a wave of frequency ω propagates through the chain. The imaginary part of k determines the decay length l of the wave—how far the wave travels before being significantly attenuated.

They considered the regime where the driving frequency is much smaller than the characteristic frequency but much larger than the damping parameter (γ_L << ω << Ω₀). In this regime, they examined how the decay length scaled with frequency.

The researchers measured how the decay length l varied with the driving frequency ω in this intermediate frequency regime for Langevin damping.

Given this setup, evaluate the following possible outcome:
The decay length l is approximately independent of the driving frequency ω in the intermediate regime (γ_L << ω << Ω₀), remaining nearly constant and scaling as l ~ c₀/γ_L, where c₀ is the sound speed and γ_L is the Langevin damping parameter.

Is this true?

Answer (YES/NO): YES